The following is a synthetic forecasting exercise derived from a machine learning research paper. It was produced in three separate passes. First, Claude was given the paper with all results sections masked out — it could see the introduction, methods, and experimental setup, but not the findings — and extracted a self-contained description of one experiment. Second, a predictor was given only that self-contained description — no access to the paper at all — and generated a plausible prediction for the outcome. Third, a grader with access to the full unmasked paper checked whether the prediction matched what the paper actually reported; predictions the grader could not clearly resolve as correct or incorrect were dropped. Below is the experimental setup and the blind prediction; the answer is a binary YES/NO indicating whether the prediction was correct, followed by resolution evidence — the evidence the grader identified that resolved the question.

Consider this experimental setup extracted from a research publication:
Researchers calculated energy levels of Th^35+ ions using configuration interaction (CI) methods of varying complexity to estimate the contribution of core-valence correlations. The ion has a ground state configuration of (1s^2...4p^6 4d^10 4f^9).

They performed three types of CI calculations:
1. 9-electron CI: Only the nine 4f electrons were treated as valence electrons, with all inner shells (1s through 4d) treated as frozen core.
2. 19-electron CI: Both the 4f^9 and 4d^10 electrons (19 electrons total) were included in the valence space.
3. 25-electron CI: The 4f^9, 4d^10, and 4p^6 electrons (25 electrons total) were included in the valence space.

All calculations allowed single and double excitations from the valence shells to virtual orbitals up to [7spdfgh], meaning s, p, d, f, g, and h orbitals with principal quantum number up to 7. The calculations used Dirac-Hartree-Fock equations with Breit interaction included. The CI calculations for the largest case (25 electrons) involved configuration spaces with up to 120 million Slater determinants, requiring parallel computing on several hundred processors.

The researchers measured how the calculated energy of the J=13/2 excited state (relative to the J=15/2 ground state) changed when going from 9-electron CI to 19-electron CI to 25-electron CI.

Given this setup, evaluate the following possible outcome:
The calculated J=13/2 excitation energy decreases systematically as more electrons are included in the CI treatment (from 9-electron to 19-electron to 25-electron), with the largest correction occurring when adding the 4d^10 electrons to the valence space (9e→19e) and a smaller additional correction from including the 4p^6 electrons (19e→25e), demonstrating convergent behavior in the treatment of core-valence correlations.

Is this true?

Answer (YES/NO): YES